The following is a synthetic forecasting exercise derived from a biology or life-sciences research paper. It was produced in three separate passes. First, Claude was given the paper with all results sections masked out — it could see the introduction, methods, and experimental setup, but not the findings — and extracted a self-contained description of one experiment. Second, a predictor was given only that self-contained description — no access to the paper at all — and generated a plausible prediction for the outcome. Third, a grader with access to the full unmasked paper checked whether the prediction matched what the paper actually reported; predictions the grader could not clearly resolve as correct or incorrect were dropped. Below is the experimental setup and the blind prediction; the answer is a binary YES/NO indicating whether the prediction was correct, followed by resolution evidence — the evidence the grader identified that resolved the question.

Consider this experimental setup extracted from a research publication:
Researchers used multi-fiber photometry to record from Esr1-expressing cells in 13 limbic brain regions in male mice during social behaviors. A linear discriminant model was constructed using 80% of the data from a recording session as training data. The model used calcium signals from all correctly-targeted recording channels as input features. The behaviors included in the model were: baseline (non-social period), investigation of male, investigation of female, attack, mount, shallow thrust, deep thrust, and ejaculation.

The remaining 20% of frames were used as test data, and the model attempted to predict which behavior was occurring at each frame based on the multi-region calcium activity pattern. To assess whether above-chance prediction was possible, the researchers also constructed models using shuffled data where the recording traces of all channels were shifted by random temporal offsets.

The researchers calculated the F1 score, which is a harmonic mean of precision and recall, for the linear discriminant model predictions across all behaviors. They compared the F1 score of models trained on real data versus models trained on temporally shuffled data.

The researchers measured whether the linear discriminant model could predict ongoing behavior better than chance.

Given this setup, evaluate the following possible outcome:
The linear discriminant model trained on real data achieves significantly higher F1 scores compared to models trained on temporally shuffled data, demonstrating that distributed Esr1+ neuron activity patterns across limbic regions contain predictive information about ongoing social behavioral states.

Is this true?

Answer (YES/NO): YES